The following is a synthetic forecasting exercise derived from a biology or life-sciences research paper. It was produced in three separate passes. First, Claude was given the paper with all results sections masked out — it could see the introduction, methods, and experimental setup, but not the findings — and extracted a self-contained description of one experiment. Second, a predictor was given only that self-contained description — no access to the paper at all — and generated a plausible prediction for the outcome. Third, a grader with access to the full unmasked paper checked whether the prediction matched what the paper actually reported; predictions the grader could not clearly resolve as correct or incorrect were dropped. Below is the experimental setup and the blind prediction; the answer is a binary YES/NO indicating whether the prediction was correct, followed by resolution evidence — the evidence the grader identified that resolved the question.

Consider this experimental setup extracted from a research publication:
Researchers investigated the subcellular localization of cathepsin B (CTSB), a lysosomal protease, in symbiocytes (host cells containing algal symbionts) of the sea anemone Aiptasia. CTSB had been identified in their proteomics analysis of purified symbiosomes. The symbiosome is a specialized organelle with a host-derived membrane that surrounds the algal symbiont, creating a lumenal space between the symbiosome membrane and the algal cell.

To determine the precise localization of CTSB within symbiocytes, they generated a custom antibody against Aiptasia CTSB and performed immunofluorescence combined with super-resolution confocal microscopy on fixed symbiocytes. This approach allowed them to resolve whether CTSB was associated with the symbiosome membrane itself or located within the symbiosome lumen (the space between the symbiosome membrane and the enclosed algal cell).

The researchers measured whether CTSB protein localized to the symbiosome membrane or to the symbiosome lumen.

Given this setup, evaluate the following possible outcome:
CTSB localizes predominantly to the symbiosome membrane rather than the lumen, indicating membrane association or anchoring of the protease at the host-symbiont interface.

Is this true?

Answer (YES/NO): NO